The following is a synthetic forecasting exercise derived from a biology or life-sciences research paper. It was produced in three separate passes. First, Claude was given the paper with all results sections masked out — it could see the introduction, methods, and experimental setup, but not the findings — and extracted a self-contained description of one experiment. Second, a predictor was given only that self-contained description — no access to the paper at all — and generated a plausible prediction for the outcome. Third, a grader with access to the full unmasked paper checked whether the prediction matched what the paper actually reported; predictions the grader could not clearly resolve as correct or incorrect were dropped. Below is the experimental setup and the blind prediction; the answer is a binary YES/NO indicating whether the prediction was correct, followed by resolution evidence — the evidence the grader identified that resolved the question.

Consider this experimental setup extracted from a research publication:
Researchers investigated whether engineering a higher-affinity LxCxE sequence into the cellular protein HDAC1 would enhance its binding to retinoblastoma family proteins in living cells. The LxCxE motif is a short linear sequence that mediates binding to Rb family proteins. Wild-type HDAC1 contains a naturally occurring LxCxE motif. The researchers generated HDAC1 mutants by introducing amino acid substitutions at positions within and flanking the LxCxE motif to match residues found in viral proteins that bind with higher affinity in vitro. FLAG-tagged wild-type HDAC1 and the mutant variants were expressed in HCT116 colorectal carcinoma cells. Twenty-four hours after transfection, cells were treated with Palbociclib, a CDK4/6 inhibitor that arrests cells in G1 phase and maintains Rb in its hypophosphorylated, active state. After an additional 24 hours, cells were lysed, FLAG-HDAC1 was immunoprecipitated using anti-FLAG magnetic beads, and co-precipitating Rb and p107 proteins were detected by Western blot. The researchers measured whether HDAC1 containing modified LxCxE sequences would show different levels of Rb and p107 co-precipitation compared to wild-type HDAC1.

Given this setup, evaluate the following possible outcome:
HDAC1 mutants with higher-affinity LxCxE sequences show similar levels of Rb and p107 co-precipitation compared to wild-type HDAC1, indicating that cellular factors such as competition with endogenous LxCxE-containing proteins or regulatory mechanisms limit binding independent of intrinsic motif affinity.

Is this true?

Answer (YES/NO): NO